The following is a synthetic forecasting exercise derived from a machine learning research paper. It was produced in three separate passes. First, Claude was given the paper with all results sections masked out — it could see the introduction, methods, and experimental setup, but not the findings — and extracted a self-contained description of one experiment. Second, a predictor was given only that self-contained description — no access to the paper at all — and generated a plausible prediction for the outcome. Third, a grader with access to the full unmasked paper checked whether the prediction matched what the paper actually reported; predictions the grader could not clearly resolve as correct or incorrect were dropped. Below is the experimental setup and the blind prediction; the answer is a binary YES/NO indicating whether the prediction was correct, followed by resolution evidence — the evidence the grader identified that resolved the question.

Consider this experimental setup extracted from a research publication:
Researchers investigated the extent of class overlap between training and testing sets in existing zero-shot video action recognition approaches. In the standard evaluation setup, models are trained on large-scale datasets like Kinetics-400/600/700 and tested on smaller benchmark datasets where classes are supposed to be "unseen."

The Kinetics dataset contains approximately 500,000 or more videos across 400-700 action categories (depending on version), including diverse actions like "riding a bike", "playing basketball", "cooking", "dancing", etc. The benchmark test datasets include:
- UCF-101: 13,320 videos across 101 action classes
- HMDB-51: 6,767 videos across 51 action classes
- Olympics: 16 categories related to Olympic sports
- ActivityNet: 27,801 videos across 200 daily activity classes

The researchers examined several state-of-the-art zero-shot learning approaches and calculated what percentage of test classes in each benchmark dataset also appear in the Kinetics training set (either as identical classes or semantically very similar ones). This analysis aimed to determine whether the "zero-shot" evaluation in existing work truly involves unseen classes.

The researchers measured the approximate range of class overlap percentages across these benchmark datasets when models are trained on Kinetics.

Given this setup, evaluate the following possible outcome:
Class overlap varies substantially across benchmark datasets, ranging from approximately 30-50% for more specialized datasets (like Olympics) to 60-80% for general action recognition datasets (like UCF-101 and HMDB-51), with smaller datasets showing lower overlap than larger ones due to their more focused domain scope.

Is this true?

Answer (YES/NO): NO